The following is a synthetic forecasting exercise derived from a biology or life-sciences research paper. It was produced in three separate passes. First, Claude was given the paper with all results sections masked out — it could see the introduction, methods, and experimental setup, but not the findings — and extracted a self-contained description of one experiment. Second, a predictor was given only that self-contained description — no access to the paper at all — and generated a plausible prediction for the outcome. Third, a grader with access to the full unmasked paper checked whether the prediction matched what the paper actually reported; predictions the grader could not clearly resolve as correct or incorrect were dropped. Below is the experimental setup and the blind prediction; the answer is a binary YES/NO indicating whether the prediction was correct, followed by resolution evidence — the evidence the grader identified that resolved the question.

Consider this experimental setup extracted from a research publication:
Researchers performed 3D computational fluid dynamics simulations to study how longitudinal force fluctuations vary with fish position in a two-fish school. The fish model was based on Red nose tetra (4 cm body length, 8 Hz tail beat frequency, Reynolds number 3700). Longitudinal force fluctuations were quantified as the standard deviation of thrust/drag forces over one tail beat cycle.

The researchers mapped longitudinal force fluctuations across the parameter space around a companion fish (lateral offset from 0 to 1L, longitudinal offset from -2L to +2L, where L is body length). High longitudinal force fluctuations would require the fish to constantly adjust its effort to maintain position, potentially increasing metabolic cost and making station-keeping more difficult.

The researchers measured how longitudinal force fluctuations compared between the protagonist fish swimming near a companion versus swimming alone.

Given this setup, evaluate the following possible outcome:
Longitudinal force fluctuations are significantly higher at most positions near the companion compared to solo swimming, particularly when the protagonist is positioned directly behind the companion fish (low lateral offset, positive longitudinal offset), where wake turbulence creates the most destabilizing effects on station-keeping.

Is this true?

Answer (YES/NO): NO